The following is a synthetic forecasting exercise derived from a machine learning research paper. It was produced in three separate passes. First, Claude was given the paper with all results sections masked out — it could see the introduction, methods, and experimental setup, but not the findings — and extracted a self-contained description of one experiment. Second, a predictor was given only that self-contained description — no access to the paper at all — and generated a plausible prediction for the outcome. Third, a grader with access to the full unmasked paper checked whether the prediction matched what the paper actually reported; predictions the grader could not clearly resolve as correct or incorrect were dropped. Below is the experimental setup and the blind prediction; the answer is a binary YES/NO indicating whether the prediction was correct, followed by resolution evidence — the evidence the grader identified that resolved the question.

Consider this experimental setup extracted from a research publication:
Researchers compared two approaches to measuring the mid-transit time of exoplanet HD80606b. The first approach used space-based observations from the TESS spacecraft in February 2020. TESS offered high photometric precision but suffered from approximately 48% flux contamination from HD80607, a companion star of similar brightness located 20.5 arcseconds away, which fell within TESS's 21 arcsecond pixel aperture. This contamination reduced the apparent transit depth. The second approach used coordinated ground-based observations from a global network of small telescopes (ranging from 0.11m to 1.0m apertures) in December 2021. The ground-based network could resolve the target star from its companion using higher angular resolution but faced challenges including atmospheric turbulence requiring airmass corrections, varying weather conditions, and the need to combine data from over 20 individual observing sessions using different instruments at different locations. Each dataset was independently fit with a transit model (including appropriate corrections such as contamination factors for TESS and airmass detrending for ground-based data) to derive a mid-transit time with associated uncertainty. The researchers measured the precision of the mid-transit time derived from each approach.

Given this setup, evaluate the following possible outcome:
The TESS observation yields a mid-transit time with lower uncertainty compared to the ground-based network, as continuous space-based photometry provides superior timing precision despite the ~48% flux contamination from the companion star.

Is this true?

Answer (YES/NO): YES